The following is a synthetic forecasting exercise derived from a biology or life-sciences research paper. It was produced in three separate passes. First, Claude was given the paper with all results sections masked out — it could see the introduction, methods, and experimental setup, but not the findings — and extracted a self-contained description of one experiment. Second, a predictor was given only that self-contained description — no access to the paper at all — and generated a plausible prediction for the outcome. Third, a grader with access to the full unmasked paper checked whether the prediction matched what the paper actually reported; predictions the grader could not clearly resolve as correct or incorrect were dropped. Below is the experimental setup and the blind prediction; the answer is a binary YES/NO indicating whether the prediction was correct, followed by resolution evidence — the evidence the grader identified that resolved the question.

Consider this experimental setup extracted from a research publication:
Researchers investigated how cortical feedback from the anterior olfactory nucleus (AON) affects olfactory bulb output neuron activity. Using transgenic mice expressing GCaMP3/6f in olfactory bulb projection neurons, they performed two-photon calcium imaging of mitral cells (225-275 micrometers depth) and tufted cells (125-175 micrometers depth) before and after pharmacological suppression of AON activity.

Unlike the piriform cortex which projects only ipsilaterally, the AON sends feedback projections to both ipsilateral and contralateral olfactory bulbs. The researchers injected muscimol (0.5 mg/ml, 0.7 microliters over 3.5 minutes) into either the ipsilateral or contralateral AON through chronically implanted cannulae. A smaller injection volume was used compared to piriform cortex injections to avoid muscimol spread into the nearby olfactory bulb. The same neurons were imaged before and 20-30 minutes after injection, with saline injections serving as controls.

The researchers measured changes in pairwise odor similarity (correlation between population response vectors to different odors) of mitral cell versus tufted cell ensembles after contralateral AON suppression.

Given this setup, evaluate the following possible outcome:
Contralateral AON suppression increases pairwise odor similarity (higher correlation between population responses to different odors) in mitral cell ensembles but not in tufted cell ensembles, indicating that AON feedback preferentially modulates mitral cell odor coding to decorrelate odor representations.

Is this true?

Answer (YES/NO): NO